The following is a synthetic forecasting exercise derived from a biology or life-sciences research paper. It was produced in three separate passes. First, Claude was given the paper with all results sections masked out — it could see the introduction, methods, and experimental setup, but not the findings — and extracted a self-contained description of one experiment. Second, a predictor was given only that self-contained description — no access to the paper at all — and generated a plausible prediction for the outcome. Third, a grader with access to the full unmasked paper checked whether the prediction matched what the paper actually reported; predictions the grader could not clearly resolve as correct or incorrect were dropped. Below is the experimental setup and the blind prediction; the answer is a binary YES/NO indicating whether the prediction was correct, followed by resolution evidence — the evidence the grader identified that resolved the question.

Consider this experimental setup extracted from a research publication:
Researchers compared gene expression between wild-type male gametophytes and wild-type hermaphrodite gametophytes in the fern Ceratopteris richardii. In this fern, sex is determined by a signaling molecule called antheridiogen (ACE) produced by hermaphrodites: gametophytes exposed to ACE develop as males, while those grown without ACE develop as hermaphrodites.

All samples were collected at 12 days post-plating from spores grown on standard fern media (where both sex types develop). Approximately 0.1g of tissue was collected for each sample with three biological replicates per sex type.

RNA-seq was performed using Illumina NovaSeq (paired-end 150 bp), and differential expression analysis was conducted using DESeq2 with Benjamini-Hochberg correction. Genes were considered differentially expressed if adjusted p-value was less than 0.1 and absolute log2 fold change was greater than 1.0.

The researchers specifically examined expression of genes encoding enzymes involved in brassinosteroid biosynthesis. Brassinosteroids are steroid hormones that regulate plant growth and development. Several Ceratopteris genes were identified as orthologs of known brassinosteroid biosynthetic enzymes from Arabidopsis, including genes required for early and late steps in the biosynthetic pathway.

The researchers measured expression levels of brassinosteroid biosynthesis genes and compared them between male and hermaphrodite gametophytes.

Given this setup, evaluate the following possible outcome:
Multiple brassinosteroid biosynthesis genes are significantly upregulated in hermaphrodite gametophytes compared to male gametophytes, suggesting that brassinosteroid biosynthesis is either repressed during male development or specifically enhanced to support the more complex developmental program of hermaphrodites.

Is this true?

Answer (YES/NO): YES